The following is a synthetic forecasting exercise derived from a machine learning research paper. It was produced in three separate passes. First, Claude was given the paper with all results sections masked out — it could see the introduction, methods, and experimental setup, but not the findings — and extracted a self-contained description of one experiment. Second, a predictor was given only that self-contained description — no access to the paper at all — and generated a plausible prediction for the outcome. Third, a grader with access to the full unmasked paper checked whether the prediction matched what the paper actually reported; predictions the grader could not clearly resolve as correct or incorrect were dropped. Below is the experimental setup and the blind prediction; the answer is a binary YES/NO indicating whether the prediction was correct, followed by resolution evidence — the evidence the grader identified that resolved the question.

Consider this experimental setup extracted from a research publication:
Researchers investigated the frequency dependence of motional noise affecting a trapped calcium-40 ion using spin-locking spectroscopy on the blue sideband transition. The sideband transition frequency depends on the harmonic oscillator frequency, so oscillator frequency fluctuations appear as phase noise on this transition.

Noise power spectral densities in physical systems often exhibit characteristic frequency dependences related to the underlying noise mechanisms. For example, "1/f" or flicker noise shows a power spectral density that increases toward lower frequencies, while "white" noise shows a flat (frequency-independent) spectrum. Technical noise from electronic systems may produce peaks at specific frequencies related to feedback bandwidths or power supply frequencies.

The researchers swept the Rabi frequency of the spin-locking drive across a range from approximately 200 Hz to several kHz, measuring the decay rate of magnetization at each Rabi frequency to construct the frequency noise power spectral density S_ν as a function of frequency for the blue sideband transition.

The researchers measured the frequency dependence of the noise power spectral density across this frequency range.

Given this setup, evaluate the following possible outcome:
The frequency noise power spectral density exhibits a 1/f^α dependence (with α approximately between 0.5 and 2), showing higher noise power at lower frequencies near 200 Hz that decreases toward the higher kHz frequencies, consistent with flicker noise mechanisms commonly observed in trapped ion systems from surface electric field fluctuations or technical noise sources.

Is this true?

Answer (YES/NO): YES